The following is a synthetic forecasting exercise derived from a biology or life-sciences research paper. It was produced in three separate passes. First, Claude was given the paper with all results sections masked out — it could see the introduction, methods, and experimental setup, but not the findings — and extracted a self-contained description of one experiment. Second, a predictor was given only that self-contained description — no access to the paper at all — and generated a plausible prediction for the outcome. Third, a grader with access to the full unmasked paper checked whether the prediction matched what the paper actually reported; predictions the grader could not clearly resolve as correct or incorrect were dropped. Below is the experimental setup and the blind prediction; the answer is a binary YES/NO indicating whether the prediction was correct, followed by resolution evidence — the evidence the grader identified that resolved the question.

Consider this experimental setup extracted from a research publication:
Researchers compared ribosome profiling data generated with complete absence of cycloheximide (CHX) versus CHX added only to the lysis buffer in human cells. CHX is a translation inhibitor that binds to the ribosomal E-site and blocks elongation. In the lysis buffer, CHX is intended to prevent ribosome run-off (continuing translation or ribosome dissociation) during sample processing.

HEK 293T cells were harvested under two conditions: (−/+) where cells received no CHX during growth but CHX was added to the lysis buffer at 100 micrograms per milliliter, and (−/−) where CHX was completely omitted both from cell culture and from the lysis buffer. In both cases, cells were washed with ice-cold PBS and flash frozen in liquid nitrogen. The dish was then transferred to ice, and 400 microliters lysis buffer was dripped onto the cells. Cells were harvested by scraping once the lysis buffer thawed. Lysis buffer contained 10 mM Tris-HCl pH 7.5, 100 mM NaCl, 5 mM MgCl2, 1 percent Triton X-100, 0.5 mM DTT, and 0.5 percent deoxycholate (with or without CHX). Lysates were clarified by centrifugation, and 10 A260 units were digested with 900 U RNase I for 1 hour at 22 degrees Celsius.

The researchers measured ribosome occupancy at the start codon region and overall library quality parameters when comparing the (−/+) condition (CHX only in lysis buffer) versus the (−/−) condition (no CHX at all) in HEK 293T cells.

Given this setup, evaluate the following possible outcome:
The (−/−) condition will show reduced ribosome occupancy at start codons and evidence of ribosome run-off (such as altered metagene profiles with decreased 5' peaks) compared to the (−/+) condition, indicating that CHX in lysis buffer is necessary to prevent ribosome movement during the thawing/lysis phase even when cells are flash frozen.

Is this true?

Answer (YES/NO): NO